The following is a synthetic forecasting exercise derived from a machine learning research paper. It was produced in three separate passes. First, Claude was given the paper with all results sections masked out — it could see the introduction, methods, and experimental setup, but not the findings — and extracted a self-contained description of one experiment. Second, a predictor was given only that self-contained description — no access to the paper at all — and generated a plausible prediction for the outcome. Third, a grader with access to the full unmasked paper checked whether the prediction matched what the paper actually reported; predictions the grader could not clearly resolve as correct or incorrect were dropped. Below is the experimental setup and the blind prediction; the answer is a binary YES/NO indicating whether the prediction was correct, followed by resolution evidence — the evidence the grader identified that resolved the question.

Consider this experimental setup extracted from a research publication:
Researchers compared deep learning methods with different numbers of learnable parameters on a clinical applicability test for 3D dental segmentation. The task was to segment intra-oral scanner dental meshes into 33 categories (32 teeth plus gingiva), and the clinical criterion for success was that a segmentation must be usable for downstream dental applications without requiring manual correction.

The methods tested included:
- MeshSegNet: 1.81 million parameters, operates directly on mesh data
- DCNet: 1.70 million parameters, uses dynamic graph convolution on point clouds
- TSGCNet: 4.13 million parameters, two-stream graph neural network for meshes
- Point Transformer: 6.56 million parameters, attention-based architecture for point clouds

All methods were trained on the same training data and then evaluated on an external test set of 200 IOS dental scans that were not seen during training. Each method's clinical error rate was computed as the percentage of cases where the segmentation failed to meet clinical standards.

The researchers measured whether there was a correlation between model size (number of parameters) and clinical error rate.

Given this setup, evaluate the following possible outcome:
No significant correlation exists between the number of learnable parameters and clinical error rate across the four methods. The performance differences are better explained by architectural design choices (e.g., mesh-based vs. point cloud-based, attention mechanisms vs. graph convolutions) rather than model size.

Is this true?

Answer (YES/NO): YES